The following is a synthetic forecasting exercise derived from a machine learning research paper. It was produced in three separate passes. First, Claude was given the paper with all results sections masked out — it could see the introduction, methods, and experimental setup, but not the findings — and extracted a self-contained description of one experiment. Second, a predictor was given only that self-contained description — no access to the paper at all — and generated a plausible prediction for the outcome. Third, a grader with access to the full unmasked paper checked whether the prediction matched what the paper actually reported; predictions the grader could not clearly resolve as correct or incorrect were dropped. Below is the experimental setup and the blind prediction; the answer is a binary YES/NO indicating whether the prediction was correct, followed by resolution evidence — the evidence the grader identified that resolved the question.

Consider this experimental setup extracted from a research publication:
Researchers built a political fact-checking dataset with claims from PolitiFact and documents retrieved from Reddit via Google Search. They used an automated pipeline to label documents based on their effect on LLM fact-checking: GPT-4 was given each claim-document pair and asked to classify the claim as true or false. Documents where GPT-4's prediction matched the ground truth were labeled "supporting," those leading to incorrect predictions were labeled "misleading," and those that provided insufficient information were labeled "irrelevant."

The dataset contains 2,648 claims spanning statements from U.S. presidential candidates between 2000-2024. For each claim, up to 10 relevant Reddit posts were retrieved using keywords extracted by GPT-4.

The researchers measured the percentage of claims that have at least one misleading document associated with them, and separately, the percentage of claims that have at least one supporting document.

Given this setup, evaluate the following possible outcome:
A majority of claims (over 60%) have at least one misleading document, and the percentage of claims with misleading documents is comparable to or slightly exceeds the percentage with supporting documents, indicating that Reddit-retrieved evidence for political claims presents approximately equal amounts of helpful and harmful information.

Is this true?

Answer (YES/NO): NO